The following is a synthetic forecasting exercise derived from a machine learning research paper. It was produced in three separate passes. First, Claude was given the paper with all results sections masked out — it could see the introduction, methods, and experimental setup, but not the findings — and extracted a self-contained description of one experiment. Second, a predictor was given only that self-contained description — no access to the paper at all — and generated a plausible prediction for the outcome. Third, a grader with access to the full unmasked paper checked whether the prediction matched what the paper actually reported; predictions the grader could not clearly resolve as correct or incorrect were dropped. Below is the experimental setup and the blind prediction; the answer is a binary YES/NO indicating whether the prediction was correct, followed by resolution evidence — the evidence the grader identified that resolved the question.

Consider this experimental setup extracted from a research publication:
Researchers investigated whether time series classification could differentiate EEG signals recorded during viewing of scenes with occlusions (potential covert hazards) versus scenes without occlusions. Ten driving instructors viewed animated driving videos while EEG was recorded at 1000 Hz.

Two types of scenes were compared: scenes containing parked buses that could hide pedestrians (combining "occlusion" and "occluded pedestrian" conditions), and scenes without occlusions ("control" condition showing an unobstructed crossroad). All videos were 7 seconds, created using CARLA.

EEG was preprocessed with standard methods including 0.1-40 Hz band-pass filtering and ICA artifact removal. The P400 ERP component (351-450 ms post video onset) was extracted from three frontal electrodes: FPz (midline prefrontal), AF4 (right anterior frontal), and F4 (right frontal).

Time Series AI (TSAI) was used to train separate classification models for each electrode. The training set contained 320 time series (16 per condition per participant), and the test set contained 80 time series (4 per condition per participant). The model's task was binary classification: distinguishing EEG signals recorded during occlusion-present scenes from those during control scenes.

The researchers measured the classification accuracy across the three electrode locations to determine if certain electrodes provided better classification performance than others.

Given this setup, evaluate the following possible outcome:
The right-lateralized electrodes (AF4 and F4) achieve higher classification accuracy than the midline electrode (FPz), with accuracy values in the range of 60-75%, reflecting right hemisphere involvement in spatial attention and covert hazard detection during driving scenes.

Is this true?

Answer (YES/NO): NO